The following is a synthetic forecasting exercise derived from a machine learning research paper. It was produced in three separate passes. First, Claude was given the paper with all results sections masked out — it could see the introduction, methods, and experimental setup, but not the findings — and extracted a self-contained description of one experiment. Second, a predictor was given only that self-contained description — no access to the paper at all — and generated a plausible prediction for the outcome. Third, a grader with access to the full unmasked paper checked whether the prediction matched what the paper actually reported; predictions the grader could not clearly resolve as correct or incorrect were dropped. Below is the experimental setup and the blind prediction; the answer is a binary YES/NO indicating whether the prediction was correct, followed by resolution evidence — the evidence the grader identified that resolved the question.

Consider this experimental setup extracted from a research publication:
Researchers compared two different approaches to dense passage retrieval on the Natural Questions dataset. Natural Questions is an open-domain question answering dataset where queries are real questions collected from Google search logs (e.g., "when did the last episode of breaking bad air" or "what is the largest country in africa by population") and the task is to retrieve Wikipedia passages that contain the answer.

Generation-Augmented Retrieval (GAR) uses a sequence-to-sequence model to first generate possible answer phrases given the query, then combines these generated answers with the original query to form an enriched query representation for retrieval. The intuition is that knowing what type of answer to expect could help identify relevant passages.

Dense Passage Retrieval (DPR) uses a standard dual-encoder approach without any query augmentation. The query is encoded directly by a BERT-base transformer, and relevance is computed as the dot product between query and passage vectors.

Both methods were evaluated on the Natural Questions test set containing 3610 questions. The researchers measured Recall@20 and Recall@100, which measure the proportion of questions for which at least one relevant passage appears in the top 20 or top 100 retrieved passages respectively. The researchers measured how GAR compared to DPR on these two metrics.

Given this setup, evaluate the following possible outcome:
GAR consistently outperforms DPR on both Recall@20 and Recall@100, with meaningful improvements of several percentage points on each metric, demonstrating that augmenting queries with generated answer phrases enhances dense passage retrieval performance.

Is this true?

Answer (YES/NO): NO